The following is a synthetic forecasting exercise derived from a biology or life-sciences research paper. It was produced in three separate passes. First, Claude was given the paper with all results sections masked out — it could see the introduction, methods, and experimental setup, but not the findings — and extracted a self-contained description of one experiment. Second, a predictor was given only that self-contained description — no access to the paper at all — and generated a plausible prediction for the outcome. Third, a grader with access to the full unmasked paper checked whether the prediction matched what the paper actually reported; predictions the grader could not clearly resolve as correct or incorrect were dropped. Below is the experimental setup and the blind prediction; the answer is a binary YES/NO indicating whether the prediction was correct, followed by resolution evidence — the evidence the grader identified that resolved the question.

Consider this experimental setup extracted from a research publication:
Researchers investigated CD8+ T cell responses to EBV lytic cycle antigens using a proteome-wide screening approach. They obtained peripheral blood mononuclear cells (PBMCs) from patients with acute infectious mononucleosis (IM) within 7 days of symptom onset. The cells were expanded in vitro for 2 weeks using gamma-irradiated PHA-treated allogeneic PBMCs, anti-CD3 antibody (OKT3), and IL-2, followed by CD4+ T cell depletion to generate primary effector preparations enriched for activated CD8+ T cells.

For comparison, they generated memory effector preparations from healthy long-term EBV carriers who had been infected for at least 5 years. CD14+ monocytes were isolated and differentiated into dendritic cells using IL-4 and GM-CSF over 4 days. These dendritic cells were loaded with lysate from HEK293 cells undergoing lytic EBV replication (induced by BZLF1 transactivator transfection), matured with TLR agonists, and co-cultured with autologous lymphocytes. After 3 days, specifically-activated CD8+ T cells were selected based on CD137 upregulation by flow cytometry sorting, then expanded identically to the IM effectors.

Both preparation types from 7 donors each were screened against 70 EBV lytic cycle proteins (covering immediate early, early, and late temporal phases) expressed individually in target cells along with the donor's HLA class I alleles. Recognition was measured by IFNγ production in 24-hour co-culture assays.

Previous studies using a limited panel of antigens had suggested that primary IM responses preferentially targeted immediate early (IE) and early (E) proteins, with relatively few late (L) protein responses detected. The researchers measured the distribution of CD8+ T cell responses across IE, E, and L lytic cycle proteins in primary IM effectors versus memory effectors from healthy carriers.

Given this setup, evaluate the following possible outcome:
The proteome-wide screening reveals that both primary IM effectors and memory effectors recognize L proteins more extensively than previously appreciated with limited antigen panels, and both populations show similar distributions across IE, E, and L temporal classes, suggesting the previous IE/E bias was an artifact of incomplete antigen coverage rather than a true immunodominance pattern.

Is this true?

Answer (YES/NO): NO